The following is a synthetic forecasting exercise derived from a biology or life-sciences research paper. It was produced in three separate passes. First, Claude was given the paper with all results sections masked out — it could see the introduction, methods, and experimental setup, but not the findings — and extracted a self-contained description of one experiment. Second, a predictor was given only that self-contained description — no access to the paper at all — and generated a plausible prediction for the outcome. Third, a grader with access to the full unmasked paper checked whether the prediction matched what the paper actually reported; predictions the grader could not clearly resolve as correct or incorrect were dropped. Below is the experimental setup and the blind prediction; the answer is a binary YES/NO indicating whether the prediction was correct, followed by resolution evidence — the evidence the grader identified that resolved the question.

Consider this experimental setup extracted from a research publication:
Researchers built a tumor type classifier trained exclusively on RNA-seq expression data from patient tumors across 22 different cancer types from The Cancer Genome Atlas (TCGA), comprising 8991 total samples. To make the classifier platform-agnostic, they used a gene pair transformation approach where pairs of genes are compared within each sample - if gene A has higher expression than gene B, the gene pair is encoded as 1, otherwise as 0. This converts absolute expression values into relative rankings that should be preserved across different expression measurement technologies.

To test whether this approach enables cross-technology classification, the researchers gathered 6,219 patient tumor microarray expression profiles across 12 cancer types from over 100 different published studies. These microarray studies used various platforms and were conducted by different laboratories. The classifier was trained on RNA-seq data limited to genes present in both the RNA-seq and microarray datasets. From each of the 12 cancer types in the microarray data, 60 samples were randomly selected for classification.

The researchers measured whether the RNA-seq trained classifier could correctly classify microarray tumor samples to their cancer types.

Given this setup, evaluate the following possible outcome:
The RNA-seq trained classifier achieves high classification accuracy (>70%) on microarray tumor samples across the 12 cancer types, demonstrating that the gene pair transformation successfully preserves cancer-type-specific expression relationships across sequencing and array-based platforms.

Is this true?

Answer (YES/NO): YES